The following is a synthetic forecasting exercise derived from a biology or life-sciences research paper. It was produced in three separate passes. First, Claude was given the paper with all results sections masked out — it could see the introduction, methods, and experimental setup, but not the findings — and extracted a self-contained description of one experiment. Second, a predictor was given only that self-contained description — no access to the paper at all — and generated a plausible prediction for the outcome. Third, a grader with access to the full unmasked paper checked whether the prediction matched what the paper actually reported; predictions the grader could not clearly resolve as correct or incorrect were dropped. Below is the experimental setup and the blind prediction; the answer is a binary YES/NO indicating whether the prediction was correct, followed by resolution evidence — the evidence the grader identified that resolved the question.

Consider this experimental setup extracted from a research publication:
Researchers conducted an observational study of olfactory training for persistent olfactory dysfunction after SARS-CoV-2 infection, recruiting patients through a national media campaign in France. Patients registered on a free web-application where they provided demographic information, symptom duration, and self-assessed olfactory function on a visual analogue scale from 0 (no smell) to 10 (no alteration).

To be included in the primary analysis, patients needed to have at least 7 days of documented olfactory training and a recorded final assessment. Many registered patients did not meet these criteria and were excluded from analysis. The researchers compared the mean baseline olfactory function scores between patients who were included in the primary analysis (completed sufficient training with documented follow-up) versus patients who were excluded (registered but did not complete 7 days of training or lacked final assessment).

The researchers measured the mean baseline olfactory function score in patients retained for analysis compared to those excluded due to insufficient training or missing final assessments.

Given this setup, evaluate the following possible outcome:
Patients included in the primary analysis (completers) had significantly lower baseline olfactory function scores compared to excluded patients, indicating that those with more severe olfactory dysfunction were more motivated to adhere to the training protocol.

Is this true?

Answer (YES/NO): YES